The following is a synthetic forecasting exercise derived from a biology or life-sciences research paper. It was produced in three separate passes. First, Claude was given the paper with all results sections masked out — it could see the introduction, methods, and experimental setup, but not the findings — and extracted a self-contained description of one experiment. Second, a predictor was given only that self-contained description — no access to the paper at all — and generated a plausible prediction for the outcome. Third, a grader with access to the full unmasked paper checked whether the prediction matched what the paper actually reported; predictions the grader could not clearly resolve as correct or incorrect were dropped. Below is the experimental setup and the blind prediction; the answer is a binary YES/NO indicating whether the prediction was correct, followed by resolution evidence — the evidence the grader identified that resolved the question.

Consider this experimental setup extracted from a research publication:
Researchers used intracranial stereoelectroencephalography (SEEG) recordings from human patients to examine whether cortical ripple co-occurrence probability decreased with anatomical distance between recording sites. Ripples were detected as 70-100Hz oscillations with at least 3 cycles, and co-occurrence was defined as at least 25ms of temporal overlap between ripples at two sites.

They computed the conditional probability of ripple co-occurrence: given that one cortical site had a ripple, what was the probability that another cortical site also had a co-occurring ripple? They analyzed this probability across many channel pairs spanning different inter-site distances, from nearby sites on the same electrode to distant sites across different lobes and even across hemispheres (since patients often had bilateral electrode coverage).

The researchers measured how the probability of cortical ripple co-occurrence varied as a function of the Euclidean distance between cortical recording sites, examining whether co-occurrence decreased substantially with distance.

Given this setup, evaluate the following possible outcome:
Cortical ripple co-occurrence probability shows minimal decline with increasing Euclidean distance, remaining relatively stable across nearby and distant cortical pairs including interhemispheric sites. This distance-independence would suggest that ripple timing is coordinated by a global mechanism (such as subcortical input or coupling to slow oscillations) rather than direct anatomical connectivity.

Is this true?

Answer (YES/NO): YES